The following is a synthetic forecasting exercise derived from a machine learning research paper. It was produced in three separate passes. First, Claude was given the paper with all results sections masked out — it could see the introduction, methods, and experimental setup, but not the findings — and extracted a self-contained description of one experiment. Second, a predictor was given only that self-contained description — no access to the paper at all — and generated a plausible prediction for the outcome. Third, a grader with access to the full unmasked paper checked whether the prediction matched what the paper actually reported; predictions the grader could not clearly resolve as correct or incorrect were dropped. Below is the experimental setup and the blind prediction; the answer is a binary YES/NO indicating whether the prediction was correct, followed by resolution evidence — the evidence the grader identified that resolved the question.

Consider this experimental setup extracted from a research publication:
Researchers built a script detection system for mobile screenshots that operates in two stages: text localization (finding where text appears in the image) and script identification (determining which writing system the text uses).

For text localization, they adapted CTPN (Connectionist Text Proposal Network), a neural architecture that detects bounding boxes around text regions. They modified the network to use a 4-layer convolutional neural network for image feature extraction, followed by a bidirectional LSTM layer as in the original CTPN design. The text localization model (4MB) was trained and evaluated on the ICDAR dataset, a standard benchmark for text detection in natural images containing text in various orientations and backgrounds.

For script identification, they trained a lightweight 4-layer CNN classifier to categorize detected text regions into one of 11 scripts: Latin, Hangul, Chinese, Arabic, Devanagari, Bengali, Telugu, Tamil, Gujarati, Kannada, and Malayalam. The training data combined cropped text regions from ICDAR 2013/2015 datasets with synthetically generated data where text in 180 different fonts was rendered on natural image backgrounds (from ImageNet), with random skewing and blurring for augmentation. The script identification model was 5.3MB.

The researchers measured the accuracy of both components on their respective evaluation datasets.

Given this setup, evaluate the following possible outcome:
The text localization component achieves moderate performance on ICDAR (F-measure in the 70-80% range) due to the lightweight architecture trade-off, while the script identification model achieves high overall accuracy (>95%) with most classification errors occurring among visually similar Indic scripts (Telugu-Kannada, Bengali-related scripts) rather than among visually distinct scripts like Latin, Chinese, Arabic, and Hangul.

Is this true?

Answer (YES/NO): NO